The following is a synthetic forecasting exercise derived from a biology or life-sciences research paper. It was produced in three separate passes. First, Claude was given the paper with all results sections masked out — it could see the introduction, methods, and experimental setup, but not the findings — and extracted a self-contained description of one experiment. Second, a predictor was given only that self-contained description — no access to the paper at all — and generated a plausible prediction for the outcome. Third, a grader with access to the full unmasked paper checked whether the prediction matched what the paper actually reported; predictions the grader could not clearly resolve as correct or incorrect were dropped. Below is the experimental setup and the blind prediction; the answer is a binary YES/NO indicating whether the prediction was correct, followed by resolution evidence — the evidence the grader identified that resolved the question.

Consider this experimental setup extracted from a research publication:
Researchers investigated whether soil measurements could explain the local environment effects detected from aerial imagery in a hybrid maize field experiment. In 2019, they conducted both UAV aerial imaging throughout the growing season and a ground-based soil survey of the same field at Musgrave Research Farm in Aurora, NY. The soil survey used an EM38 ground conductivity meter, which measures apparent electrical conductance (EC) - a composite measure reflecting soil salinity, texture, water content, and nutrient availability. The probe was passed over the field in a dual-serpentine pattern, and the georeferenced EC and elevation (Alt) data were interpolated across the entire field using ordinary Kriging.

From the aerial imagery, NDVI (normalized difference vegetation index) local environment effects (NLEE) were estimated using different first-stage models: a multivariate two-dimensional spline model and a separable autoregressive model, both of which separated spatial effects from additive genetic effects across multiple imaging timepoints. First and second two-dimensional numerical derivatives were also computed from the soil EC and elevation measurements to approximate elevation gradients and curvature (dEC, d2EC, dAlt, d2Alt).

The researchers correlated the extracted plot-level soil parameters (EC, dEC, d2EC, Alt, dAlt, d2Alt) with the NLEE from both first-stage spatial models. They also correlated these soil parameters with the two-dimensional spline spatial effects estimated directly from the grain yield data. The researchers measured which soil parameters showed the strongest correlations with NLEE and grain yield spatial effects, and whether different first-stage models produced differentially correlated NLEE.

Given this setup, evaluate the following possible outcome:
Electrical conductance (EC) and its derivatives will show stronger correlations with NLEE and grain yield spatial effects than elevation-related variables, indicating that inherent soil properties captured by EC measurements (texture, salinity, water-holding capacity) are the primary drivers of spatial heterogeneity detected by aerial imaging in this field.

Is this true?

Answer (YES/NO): NO